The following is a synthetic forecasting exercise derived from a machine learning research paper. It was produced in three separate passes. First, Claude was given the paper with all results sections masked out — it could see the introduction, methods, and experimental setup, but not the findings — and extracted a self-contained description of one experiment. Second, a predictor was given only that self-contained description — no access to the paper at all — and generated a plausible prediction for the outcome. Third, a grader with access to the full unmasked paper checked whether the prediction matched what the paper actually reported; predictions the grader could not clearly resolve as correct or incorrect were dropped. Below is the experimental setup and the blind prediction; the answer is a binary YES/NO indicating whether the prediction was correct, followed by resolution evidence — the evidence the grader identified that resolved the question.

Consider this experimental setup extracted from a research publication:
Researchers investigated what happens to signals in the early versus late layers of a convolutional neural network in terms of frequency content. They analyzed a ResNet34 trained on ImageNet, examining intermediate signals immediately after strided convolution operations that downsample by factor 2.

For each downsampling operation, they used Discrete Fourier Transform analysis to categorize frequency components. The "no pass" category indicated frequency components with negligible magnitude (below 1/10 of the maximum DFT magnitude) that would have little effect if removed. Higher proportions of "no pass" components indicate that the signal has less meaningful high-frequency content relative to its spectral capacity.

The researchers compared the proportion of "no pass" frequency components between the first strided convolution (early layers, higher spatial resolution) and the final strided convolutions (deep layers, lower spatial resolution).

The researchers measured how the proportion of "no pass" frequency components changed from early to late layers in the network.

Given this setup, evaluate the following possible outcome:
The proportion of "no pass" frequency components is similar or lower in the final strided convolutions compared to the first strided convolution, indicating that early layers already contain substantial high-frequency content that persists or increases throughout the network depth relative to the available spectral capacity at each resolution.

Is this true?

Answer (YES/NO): NO